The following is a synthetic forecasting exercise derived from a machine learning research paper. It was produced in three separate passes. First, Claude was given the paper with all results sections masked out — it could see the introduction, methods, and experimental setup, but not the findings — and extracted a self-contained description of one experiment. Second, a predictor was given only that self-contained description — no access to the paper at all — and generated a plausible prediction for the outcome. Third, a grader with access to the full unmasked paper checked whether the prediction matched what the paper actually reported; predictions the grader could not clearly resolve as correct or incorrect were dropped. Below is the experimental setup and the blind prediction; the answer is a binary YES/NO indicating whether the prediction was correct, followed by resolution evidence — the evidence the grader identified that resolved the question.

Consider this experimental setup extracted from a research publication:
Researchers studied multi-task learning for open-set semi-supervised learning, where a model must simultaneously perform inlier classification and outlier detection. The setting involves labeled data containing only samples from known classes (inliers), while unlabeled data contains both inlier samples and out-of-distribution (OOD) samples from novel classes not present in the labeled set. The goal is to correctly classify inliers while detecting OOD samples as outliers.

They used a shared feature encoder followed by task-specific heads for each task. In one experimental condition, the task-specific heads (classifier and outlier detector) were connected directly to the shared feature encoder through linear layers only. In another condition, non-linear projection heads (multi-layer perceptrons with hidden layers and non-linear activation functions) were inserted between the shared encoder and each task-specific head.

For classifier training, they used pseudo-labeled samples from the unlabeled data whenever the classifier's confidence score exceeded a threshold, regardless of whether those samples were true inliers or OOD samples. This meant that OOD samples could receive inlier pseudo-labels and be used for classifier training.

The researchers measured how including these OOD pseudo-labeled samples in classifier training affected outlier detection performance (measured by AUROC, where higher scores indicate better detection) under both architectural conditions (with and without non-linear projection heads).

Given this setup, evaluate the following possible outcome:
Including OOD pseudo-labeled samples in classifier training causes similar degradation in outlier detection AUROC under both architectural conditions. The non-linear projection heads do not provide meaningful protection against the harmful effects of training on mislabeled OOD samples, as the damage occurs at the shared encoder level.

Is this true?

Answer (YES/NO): NO